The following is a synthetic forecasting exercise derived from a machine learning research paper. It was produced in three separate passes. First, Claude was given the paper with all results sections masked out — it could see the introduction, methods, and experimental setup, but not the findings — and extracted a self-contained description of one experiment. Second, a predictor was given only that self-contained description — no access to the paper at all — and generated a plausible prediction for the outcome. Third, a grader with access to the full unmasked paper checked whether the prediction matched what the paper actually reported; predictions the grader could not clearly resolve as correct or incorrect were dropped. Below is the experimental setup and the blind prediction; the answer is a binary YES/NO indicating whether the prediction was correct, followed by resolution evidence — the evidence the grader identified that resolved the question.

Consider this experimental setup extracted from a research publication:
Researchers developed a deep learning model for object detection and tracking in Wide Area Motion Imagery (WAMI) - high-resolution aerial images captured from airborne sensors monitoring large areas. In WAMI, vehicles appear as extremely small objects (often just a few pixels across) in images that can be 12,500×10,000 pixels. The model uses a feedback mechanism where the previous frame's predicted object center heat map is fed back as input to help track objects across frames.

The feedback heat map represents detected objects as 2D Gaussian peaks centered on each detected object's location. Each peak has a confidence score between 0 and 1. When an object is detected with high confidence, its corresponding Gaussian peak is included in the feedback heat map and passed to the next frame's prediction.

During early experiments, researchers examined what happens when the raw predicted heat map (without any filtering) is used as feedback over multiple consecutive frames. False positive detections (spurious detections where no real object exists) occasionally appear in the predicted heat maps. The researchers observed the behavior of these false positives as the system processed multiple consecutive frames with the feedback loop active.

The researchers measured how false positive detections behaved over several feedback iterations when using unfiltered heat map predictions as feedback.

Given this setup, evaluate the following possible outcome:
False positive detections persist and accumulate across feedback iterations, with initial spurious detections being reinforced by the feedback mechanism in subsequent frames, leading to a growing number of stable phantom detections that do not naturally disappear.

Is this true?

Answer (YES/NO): YES